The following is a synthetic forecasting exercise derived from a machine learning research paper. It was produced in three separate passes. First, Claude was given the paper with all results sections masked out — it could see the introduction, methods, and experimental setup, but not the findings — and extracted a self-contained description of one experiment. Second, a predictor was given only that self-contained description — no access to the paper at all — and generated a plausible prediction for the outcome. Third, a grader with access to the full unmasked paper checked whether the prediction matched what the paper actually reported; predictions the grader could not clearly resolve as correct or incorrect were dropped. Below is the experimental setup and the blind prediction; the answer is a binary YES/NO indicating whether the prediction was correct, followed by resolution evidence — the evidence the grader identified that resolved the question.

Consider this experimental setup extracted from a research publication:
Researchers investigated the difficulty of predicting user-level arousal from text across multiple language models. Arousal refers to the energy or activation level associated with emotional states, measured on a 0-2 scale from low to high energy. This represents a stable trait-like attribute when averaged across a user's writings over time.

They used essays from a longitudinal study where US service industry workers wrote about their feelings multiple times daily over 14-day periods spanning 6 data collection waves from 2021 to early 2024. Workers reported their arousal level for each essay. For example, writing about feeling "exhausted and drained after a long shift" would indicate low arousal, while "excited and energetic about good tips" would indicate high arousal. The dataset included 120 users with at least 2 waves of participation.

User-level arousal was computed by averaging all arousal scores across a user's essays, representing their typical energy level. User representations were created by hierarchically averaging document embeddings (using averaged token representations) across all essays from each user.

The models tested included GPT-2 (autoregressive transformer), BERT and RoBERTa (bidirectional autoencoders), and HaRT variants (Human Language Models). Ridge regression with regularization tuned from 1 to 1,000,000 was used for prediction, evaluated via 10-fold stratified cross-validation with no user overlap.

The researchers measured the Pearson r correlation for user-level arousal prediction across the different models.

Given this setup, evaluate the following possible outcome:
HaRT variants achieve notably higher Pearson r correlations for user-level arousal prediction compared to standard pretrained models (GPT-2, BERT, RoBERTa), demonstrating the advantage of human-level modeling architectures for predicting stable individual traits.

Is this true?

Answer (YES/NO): YES